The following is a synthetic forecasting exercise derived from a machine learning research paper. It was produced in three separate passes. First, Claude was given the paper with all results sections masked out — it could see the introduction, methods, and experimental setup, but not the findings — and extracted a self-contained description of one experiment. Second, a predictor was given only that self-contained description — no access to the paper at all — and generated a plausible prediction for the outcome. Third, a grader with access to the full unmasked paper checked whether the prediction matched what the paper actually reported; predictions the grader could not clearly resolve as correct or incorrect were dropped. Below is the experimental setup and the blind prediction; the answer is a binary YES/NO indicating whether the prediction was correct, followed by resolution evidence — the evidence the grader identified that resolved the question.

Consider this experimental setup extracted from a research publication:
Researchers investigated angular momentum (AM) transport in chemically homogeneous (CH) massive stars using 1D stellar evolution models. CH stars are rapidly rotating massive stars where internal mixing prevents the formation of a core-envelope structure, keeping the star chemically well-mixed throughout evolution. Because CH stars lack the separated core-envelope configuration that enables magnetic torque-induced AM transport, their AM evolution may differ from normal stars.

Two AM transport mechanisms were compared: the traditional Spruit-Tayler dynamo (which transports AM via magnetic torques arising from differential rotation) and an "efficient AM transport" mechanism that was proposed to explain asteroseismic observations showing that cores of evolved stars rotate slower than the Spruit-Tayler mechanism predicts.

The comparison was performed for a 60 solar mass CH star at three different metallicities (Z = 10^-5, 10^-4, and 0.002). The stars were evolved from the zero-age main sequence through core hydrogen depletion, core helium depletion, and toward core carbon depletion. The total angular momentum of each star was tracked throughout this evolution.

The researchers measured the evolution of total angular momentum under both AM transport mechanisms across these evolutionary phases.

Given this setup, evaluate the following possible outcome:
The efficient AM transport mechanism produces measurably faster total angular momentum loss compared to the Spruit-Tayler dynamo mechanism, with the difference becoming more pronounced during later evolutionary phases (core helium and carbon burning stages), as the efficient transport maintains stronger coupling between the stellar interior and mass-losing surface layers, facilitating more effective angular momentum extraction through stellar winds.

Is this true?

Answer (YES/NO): NO